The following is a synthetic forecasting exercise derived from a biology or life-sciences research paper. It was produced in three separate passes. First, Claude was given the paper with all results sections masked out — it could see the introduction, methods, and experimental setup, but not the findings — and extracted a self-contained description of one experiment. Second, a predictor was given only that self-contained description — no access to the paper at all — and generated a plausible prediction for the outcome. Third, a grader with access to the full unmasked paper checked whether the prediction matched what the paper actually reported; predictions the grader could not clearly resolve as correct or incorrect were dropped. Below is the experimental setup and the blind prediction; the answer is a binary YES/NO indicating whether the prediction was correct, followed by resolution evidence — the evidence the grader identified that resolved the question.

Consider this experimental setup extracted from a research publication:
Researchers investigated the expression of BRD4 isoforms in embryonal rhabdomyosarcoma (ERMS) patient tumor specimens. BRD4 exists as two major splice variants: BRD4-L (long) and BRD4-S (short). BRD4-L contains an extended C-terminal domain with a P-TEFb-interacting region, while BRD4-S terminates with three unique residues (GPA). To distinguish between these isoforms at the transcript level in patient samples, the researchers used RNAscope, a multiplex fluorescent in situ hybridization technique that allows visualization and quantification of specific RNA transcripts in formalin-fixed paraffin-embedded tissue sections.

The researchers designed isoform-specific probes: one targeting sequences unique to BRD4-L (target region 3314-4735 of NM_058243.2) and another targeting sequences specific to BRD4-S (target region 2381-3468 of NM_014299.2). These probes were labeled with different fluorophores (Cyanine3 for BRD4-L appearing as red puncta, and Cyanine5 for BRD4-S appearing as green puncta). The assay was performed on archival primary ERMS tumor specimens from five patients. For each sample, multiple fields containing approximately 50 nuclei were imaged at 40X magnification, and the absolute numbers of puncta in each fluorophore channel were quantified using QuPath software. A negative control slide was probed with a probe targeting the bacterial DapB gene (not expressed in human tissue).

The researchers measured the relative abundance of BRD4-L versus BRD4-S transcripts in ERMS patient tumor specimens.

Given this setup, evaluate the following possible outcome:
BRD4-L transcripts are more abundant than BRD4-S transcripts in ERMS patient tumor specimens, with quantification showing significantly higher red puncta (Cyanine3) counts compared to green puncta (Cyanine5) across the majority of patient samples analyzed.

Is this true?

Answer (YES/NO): NO